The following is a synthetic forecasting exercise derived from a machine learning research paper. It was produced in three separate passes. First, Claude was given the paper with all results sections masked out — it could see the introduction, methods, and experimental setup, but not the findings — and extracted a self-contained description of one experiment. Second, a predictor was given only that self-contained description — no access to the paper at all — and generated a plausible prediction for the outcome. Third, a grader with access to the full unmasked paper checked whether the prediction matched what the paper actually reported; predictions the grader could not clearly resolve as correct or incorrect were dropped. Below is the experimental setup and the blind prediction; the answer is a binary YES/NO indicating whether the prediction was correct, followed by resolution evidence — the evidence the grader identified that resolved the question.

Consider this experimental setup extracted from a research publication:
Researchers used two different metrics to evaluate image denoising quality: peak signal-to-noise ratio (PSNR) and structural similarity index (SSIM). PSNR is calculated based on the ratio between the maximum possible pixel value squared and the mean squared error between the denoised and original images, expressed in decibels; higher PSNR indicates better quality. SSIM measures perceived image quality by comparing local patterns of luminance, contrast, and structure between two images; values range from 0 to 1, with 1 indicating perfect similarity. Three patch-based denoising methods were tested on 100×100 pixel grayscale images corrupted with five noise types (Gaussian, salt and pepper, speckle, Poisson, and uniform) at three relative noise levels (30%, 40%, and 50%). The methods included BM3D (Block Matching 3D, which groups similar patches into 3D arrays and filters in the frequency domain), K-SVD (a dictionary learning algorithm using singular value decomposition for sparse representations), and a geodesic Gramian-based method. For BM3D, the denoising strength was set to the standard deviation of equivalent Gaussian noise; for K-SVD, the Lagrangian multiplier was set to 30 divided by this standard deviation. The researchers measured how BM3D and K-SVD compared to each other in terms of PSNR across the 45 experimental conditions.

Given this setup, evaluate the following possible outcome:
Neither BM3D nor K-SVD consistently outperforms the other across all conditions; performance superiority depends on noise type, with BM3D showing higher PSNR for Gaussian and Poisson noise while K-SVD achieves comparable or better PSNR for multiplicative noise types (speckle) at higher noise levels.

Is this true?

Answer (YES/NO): NO